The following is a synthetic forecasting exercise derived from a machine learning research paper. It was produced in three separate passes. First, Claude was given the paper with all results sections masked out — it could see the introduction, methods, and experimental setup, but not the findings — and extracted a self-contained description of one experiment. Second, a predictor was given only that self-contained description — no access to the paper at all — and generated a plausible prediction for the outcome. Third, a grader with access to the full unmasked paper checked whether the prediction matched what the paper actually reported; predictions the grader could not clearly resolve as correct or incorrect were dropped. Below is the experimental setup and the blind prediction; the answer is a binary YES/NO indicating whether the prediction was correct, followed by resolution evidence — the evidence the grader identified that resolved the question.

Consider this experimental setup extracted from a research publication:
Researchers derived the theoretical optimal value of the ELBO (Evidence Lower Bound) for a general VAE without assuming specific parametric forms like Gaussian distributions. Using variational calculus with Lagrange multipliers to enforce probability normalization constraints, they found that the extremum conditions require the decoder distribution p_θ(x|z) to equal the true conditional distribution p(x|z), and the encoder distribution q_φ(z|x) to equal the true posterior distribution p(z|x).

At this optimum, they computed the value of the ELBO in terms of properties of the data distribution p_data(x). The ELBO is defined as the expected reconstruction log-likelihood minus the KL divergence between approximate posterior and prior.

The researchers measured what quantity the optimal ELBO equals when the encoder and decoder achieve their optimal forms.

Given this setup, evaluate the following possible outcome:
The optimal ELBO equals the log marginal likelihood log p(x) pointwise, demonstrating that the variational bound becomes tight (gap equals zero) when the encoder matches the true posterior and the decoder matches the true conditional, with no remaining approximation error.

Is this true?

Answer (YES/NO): NO